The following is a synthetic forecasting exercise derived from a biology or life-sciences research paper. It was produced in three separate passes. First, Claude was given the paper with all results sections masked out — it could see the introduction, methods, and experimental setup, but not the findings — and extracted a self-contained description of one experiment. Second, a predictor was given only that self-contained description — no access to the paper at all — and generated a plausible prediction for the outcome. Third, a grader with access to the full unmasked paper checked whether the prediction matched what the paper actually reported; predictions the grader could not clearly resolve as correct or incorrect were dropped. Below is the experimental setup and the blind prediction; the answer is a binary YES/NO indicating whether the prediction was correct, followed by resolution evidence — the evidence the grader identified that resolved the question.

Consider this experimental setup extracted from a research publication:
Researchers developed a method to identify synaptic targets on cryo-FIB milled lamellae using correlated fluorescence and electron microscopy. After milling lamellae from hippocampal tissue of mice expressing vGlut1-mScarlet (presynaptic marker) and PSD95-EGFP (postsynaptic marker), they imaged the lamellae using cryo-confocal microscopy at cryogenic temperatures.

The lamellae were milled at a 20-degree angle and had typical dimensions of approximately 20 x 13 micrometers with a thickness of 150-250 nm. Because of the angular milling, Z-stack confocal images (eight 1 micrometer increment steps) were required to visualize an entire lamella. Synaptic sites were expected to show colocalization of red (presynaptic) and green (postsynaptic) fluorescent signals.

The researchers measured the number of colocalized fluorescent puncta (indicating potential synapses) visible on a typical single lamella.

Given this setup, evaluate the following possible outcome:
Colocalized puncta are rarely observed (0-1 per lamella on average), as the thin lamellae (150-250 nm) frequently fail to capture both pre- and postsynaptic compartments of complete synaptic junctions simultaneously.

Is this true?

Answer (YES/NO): NO